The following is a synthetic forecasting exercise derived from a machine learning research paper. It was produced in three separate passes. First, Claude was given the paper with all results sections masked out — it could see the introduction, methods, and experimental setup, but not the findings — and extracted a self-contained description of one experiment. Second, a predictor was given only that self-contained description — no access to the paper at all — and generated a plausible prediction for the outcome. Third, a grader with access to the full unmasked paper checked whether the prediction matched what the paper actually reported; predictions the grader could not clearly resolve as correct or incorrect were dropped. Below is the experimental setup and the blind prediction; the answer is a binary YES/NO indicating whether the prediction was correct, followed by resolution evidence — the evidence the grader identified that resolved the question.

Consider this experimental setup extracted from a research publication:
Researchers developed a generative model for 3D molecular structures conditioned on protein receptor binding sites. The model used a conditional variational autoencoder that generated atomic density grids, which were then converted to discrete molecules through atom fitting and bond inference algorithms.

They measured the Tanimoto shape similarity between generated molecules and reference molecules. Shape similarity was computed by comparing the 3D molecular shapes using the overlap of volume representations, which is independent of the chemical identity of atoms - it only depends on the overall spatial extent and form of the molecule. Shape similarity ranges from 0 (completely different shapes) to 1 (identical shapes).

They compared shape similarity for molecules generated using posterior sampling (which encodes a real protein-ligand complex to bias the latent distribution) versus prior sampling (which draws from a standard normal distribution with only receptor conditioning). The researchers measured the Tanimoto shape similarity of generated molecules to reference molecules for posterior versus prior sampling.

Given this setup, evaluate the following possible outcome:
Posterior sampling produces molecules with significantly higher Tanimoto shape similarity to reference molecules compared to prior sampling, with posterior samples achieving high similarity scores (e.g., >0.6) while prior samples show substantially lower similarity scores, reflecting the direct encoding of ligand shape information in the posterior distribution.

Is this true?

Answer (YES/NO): YES